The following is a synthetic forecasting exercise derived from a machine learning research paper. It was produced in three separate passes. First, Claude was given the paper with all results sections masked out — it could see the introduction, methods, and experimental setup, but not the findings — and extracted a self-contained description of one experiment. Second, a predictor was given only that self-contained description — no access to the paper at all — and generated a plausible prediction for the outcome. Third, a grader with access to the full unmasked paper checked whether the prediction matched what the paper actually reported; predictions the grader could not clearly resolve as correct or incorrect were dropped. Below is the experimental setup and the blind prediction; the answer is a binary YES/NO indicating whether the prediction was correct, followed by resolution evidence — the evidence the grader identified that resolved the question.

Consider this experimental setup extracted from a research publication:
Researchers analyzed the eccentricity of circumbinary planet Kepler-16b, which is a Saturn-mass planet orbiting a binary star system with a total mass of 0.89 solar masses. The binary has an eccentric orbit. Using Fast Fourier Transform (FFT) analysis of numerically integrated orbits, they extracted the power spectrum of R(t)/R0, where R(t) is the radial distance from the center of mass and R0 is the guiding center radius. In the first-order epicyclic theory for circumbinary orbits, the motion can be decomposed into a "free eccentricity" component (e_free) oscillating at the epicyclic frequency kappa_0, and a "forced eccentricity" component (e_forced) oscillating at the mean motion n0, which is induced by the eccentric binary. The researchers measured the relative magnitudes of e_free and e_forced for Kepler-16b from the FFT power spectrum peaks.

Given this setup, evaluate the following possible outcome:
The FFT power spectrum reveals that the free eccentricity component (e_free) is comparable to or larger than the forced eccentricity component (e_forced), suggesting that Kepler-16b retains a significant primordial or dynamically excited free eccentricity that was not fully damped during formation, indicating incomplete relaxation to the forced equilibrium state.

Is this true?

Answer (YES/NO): NO